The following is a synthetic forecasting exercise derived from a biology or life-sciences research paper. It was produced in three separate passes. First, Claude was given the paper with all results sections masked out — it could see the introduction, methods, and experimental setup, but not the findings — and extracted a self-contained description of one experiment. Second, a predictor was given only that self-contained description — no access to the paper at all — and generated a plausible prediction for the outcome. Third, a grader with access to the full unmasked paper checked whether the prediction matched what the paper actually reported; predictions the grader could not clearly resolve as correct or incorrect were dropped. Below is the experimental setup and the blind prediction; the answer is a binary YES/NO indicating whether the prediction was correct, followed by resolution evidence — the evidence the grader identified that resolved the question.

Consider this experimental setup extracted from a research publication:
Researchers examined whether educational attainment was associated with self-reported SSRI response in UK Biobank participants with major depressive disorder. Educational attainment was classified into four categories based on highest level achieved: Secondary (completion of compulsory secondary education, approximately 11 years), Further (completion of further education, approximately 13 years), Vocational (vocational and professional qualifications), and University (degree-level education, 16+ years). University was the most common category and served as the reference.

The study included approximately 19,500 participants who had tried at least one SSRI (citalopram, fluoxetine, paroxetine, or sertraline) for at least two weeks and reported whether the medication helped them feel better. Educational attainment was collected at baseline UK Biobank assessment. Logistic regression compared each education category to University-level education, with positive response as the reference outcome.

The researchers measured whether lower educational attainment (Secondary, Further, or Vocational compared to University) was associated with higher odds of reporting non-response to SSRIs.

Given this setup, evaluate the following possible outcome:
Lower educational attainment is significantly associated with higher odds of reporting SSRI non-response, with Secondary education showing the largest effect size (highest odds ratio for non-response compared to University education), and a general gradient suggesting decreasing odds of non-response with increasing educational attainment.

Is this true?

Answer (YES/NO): NO